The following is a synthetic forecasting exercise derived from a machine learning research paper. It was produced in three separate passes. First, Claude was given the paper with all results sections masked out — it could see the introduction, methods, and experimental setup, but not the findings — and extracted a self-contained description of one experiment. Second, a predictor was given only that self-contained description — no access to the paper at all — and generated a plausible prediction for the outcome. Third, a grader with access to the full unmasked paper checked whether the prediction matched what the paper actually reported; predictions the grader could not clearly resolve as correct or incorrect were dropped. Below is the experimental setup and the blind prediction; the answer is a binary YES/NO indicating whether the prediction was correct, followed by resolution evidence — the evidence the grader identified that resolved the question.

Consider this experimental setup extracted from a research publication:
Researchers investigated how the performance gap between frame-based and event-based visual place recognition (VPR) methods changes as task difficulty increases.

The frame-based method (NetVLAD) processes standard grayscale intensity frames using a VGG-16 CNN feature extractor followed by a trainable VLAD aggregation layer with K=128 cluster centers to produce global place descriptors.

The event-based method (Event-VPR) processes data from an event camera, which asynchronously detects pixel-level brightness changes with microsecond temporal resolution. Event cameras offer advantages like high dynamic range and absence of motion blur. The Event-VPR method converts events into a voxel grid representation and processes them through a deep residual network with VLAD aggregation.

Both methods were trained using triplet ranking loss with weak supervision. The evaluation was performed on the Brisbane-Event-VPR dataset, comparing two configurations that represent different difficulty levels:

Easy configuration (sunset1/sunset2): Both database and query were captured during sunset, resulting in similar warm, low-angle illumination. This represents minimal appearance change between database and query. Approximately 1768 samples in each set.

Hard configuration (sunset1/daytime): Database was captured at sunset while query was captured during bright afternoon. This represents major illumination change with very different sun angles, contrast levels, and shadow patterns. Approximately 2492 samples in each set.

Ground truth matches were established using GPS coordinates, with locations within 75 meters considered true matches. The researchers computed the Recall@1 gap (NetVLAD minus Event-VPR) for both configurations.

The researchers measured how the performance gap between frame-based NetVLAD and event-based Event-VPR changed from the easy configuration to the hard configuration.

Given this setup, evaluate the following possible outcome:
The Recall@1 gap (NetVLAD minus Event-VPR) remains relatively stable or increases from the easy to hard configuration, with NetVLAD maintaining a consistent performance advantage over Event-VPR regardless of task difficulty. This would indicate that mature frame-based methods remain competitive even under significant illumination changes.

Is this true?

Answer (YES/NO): YES